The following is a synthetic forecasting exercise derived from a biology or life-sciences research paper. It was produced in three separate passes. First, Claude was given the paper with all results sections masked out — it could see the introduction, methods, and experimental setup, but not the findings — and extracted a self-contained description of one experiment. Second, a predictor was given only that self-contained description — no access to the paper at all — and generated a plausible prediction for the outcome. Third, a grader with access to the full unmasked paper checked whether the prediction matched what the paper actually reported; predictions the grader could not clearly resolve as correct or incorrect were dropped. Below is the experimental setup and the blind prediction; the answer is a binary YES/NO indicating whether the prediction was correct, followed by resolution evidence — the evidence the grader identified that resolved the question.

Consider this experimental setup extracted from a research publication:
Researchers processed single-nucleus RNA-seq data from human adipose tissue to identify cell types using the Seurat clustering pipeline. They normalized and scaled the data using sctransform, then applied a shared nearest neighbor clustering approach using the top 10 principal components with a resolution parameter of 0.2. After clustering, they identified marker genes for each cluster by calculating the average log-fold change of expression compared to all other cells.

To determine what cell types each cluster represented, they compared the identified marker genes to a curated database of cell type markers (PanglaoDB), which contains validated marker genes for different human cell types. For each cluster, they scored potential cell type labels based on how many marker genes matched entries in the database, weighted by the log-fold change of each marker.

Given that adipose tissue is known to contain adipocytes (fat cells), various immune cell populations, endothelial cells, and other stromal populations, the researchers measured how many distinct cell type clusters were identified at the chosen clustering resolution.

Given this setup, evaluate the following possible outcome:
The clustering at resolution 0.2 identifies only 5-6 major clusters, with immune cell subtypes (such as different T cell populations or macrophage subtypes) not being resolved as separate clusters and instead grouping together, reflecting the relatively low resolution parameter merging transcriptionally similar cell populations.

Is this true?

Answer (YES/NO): YES